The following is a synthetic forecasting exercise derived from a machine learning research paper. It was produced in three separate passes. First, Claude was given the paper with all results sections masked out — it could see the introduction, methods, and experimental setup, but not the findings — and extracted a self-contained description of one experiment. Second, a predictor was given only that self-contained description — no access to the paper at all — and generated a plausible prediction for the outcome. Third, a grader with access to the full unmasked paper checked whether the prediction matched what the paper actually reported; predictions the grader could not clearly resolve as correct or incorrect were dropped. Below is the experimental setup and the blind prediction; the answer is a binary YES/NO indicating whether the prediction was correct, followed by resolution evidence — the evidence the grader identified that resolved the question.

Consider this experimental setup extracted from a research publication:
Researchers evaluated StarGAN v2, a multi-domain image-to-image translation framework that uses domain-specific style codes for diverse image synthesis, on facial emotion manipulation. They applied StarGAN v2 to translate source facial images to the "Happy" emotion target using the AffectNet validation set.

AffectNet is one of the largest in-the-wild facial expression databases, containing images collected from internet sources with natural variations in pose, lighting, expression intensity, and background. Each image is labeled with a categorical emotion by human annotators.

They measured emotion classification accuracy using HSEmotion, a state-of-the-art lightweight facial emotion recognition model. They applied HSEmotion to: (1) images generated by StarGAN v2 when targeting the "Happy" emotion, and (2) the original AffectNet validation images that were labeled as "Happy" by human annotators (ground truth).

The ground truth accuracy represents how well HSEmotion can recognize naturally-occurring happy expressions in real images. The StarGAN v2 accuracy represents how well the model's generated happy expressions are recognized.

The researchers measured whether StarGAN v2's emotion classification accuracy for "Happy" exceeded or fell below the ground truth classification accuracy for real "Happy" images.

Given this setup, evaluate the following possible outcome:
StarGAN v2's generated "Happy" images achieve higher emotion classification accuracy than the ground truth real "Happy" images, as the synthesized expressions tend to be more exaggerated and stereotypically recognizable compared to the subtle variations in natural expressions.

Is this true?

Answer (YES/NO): YES